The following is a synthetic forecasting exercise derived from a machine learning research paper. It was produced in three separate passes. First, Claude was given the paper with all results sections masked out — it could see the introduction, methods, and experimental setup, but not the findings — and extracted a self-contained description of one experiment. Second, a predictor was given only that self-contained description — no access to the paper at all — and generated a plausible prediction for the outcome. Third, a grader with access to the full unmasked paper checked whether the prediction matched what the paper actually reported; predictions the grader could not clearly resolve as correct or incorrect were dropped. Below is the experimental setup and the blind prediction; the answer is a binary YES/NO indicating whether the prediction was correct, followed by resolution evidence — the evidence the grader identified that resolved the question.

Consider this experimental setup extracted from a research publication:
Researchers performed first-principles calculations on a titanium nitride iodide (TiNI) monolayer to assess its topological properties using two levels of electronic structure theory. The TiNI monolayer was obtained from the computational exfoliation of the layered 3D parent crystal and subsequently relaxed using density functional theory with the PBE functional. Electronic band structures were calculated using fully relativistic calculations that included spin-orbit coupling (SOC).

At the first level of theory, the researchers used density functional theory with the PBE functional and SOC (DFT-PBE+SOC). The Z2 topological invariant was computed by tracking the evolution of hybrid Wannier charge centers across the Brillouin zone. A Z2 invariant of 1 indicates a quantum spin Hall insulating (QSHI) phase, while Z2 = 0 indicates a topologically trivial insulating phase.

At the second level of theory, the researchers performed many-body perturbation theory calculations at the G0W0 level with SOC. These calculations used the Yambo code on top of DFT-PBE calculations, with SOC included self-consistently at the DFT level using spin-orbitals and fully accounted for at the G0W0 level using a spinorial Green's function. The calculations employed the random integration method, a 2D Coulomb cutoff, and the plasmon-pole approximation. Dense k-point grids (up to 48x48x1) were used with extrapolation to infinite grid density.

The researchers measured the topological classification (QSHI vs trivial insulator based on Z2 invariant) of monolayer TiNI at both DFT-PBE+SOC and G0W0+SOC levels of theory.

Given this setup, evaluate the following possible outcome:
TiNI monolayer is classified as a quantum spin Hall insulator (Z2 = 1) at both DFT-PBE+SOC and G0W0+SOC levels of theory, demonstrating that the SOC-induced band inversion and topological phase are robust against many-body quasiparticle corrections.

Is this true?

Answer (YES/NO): NO